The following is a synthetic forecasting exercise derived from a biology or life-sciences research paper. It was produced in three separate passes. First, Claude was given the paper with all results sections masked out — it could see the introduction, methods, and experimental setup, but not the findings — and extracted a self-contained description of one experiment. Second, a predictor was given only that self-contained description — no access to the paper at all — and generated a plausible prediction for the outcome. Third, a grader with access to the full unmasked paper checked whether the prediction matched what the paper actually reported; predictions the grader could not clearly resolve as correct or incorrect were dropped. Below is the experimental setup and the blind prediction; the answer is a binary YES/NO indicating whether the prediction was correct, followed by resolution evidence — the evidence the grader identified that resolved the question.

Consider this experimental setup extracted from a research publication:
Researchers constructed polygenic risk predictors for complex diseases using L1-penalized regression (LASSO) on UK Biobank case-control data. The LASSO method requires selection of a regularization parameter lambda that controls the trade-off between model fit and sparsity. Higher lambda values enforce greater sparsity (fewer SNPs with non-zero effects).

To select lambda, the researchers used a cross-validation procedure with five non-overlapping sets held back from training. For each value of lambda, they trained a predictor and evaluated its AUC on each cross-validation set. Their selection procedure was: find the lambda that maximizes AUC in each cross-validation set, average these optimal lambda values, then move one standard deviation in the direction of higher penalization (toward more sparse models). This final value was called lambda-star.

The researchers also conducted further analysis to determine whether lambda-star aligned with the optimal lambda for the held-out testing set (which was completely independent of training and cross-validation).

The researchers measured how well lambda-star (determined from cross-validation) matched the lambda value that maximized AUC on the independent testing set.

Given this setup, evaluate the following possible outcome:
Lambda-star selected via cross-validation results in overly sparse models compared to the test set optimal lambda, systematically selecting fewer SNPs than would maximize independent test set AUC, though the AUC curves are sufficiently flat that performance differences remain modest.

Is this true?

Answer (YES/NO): NO